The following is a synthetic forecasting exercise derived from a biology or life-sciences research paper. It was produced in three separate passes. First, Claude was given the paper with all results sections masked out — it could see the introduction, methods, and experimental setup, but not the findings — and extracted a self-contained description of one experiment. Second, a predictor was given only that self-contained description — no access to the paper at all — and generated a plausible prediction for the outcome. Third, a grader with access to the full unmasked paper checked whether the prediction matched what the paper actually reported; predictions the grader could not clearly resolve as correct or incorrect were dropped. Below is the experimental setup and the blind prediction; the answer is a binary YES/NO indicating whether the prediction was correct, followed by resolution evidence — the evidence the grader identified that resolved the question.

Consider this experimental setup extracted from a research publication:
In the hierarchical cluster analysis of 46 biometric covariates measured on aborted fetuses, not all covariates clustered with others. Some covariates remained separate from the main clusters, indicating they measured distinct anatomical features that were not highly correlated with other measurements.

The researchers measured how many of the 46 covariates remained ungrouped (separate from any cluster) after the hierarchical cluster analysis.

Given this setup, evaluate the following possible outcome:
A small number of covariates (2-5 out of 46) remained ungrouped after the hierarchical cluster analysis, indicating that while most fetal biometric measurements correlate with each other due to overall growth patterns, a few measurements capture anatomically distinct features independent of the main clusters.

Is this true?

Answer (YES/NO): NO